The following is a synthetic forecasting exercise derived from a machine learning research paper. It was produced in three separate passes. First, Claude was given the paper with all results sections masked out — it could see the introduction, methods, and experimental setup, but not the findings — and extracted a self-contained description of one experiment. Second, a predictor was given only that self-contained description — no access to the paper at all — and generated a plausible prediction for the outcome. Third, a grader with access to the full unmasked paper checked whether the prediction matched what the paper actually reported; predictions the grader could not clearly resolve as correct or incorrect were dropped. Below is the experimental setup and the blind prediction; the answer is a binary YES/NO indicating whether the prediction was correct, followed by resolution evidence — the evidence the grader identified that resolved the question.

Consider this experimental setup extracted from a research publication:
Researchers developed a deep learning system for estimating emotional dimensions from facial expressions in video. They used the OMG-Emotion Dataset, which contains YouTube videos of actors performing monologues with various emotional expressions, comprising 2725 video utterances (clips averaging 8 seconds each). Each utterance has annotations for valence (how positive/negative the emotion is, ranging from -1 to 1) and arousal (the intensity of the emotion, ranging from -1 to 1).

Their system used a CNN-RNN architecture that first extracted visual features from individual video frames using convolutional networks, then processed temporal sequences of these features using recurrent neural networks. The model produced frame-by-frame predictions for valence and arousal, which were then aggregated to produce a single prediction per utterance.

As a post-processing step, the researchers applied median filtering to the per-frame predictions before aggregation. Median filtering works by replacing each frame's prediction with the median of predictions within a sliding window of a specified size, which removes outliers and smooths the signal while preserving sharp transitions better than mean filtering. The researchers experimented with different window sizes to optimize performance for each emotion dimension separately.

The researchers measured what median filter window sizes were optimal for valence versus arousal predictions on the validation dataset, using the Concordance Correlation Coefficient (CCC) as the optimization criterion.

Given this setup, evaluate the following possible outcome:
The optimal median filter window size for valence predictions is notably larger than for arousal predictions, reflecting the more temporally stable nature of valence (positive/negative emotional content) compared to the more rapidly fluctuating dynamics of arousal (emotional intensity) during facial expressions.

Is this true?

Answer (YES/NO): YES